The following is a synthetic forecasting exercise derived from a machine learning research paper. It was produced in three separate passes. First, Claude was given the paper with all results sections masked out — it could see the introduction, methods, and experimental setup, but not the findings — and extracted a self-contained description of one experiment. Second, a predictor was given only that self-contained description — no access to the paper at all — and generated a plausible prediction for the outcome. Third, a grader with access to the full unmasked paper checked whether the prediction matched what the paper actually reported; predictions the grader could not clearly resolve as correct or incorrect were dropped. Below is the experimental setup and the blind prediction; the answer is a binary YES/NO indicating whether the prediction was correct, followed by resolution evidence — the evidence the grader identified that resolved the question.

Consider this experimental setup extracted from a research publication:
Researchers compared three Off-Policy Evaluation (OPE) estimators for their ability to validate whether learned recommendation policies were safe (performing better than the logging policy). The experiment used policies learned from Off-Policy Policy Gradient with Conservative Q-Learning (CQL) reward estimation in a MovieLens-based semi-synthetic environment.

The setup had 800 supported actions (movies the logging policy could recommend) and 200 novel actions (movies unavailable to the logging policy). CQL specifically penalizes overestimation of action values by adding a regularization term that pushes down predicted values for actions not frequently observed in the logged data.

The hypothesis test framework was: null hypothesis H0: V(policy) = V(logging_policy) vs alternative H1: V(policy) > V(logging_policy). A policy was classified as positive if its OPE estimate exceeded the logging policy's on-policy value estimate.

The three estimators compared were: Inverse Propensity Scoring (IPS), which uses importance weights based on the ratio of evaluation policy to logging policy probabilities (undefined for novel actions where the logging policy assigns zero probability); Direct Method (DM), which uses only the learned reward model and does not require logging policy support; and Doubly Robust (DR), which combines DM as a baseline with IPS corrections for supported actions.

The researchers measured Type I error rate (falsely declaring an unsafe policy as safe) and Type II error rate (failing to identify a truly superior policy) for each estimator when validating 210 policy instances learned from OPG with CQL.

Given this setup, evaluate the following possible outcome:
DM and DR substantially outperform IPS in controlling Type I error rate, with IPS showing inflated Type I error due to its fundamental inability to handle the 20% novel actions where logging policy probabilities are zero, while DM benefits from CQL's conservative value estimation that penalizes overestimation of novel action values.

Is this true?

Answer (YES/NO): NO